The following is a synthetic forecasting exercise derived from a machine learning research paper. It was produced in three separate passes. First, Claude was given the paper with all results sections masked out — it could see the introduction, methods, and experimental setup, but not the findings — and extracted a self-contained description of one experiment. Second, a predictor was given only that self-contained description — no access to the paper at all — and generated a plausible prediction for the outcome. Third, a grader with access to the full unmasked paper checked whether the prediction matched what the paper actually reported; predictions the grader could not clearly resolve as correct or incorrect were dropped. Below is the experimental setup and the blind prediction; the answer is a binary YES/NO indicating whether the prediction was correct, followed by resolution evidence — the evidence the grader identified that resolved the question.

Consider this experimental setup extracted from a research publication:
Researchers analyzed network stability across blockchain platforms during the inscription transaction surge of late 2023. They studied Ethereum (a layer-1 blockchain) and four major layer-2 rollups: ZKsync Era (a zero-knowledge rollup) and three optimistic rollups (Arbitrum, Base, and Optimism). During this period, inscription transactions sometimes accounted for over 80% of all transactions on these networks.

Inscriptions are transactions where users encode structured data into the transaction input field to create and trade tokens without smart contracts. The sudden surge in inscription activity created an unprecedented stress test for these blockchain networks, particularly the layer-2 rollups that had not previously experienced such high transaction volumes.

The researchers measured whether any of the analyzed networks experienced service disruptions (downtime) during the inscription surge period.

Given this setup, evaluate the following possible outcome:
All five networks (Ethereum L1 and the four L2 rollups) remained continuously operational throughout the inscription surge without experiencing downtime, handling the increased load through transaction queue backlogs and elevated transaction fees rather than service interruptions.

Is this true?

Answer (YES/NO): NO